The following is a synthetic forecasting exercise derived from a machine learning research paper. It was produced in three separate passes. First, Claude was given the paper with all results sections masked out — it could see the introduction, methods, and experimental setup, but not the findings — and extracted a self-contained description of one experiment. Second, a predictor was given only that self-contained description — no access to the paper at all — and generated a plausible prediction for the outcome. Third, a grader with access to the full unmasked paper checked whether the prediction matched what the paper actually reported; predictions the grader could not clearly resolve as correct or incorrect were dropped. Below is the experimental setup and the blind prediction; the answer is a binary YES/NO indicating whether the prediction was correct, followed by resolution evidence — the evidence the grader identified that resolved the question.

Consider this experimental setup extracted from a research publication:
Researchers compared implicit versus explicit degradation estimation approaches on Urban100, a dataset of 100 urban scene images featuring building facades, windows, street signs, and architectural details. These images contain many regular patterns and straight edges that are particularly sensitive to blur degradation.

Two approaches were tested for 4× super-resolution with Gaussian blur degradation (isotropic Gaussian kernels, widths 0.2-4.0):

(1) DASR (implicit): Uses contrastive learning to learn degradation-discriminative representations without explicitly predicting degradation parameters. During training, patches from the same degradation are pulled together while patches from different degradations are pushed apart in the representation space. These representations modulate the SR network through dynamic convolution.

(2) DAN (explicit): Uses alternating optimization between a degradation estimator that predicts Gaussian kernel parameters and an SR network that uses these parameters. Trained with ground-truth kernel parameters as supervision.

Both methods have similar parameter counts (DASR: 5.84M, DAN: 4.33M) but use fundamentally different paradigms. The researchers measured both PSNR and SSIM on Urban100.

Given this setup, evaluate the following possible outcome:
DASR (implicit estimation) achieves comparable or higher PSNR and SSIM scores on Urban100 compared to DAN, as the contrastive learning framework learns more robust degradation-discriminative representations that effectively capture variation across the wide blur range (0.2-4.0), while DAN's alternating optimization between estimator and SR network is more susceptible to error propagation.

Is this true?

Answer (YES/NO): NO